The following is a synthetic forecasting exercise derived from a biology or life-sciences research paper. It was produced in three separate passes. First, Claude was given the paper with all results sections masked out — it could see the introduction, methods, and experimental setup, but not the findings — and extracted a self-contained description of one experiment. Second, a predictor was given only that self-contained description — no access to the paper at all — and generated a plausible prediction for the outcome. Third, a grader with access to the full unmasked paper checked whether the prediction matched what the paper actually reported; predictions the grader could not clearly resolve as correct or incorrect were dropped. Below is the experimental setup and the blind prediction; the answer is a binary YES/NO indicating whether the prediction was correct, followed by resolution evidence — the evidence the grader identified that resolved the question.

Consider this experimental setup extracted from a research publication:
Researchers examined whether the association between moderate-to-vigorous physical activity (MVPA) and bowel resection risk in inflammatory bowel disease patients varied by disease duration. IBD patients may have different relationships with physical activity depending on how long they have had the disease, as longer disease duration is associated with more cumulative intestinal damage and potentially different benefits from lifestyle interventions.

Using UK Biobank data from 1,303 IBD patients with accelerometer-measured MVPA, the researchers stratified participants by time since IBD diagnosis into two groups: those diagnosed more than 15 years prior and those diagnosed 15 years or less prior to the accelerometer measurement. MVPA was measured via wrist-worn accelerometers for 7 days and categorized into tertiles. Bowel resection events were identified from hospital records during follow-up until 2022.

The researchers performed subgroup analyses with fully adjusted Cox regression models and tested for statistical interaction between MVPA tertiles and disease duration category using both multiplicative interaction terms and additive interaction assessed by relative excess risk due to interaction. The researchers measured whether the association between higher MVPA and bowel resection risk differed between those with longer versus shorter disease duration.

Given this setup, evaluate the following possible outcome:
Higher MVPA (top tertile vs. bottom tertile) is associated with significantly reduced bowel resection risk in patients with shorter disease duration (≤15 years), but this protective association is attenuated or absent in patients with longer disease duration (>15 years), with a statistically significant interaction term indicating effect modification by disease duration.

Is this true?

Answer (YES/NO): YES